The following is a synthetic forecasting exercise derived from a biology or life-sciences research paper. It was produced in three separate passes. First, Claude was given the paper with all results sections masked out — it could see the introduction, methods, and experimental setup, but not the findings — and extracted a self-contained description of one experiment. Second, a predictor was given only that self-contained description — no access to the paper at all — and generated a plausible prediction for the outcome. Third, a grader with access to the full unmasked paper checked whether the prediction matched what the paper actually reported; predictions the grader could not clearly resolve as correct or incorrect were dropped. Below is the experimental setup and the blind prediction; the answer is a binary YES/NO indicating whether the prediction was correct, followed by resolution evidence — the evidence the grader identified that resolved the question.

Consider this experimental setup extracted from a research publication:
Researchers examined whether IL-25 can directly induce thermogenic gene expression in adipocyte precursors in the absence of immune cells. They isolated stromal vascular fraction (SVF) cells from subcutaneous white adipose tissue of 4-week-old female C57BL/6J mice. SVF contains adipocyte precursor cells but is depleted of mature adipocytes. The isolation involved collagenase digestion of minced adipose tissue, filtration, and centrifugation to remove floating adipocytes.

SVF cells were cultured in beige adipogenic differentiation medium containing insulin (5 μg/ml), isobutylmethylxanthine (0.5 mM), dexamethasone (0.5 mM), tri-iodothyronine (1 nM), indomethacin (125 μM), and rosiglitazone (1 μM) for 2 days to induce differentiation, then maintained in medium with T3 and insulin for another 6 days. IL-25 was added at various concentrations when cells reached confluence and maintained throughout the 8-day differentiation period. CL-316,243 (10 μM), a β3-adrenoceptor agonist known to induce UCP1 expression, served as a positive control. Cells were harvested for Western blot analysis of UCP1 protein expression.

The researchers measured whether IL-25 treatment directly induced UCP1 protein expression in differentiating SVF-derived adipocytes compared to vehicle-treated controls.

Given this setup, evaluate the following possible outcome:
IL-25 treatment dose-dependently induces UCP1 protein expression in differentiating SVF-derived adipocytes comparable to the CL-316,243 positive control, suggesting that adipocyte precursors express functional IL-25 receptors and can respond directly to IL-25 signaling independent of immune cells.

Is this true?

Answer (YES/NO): NO